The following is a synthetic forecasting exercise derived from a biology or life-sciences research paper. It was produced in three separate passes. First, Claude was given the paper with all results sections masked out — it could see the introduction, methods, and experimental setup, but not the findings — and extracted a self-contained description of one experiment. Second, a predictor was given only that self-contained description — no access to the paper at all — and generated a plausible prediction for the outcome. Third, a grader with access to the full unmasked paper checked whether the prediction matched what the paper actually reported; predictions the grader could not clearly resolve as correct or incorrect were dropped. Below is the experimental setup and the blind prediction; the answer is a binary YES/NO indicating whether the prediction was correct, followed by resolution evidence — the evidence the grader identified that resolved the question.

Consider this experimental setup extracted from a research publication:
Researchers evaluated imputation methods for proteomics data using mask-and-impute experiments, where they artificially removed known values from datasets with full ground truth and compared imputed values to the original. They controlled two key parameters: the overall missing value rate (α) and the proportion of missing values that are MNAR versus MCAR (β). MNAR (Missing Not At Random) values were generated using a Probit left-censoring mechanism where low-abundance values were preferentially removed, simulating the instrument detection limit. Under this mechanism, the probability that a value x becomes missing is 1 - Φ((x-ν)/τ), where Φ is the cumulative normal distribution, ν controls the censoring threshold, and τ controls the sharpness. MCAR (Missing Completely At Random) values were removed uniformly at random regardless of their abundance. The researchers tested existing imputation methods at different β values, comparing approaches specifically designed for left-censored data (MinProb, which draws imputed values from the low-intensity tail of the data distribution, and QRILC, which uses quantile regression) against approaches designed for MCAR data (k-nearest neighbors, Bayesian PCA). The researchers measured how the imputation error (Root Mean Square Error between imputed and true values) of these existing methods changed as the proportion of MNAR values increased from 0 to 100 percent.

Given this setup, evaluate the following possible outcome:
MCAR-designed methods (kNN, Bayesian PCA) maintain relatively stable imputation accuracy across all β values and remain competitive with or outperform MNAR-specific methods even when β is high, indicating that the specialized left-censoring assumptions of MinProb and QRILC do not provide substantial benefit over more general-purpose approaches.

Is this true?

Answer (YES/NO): NO